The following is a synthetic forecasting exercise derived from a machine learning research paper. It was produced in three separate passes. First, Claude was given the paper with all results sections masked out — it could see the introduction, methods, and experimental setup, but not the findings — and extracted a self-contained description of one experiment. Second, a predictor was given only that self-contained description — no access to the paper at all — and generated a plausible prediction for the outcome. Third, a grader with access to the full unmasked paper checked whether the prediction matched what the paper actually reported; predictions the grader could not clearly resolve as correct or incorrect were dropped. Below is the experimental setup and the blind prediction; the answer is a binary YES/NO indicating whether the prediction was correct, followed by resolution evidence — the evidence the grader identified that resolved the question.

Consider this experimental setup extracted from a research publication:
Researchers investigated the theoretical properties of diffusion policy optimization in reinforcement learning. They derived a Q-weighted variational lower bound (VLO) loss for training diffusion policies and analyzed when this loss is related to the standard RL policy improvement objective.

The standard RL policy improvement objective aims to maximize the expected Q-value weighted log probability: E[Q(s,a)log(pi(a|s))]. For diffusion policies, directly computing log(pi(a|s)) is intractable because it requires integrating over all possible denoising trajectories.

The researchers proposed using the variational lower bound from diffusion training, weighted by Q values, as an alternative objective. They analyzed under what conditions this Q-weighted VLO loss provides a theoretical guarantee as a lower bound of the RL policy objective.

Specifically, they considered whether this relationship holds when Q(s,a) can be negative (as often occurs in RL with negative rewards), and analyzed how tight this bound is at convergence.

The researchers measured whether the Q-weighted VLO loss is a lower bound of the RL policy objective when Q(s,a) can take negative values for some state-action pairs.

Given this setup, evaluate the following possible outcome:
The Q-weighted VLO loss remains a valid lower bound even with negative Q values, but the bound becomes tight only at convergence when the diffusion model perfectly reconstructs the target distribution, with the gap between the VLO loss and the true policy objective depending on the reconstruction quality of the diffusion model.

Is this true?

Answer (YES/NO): NO